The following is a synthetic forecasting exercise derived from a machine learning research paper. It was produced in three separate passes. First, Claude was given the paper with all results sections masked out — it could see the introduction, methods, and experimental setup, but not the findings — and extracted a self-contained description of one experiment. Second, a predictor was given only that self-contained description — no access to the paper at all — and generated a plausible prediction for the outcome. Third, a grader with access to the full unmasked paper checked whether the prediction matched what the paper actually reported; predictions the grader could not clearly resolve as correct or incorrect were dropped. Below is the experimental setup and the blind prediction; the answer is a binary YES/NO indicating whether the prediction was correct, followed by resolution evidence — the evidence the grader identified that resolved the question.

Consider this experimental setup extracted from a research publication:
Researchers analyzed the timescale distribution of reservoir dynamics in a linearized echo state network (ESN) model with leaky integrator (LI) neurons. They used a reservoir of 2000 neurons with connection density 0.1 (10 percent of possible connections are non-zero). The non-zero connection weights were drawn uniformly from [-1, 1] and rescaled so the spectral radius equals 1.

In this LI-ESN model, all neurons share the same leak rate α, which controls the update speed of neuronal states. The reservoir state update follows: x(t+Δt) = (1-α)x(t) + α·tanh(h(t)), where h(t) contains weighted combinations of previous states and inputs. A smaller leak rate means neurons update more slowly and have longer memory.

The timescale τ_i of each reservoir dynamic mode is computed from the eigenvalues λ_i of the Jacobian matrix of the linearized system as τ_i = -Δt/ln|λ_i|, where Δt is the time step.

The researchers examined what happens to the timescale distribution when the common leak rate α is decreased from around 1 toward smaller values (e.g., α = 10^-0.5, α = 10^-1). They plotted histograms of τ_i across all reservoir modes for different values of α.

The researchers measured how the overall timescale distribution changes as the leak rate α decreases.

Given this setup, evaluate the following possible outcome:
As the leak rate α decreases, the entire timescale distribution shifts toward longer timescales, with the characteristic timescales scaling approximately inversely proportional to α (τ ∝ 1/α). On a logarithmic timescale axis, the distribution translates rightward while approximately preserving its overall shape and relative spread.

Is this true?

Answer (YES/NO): YES